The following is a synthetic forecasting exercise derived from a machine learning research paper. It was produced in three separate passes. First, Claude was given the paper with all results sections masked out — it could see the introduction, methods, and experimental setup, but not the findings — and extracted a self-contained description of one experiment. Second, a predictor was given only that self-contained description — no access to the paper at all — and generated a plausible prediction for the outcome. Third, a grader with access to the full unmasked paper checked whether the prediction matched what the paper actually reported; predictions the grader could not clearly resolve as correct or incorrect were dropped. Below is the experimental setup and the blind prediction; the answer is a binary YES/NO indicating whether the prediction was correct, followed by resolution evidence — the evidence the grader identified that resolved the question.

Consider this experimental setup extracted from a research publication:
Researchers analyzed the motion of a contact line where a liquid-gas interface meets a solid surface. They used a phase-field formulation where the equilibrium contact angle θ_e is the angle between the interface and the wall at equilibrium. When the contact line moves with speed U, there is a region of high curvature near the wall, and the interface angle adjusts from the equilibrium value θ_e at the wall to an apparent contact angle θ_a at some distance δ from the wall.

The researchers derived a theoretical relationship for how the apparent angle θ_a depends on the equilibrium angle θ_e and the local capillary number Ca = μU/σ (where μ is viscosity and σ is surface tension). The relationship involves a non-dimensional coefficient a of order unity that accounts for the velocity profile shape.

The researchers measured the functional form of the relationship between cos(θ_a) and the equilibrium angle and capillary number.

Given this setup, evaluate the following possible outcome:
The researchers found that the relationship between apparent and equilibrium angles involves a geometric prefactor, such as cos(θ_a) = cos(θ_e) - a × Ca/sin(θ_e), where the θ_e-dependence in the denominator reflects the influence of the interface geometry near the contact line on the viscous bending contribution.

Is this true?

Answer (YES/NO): NO